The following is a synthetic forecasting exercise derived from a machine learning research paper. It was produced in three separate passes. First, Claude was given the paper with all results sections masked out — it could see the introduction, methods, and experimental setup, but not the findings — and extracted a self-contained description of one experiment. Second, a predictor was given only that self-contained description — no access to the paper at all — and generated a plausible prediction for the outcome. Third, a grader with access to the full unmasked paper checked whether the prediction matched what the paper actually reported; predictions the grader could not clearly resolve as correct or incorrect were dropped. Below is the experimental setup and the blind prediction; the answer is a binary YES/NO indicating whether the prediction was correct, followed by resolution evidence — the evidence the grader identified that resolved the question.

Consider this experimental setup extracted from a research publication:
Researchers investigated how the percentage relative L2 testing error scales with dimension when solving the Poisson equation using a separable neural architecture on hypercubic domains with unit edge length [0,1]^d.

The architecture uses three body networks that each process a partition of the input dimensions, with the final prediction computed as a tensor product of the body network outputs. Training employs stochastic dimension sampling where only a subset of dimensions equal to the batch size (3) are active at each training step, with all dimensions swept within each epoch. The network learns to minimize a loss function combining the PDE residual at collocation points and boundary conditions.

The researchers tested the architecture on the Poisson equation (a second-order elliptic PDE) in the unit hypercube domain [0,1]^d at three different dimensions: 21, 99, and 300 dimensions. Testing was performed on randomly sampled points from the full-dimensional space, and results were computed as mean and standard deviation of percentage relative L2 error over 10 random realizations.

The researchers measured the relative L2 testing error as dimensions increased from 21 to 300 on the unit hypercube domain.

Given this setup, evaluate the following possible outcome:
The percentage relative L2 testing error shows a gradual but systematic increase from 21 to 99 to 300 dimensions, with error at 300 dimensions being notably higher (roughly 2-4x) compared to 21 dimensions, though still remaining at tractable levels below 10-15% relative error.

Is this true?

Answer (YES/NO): NO